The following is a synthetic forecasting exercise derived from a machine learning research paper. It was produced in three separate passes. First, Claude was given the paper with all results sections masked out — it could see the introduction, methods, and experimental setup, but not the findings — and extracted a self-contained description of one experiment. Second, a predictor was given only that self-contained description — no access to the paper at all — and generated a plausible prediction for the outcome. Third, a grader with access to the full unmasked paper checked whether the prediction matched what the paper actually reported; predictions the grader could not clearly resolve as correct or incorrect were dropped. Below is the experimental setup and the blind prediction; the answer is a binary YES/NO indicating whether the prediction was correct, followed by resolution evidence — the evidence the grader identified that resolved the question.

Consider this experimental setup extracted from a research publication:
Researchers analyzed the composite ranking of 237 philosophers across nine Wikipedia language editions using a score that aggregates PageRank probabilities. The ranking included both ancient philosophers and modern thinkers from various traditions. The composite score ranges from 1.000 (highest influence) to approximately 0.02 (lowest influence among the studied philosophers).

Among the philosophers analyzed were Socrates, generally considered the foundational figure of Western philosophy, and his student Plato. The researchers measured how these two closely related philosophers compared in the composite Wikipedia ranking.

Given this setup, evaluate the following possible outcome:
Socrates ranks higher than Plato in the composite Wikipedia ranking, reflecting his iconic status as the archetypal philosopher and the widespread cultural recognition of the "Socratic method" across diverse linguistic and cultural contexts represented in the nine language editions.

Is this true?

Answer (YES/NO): NO